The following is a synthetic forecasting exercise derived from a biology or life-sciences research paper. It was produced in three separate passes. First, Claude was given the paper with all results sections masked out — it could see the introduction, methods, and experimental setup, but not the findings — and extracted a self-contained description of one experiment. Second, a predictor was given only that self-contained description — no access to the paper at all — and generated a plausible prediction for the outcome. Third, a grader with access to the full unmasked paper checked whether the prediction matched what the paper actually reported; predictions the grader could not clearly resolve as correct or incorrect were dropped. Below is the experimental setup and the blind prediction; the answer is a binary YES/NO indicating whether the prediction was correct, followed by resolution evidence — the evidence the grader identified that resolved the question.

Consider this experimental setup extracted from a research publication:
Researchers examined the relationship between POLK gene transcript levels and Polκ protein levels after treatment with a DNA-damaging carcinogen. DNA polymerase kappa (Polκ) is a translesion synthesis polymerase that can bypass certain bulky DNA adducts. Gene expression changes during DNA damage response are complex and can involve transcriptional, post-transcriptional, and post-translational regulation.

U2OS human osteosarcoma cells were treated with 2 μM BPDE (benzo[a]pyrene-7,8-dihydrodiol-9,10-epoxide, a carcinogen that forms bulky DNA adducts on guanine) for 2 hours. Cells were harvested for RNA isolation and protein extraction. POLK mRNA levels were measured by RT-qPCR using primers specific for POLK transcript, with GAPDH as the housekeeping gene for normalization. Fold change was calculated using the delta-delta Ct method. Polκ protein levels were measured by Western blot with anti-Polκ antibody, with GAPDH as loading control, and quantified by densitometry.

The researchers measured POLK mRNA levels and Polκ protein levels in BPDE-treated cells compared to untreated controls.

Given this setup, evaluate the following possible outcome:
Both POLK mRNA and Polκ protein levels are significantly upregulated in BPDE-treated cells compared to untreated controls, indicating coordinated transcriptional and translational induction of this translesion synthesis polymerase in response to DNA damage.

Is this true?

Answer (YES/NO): NO